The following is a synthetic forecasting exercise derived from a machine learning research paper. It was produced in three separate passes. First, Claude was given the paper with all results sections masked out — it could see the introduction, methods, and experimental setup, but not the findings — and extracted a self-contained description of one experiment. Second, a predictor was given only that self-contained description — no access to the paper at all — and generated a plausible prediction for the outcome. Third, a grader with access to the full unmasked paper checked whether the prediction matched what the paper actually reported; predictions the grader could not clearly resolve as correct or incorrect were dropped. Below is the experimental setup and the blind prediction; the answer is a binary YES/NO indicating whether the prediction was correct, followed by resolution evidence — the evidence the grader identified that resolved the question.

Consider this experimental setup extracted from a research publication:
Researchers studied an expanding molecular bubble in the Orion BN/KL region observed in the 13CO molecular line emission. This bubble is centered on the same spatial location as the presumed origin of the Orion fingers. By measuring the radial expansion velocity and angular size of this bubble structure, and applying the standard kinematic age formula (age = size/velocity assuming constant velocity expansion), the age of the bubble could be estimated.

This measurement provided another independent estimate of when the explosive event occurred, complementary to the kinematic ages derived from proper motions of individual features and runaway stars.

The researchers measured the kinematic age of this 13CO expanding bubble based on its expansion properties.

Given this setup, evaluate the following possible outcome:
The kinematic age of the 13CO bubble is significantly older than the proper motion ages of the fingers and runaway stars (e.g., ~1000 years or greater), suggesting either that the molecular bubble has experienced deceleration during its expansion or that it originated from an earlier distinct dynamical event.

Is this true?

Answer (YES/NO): NO